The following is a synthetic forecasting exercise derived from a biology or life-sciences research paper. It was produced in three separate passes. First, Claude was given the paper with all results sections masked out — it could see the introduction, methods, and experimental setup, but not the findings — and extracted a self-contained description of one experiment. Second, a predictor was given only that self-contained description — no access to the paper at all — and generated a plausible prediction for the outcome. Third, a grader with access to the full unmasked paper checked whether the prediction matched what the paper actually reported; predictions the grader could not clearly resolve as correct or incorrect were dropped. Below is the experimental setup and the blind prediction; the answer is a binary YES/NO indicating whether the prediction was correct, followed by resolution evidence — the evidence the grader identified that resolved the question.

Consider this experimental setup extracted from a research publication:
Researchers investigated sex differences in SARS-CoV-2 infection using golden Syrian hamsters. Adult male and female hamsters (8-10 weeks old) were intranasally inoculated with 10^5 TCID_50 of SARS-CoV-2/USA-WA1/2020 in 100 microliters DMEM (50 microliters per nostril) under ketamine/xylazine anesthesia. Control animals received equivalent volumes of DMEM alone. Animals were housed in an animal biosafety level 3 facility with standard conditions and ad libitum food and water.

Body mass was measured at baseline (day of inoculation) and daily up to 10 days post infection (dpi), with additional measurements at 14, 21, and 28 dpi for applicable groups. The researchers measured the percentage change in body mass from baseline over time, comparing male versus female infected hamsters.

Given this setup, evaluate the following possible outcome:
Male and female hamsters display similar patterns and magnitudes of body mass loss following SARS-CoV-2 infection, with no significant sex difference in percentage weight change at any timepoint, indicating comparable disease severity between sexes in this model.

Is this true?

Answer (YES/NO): NO